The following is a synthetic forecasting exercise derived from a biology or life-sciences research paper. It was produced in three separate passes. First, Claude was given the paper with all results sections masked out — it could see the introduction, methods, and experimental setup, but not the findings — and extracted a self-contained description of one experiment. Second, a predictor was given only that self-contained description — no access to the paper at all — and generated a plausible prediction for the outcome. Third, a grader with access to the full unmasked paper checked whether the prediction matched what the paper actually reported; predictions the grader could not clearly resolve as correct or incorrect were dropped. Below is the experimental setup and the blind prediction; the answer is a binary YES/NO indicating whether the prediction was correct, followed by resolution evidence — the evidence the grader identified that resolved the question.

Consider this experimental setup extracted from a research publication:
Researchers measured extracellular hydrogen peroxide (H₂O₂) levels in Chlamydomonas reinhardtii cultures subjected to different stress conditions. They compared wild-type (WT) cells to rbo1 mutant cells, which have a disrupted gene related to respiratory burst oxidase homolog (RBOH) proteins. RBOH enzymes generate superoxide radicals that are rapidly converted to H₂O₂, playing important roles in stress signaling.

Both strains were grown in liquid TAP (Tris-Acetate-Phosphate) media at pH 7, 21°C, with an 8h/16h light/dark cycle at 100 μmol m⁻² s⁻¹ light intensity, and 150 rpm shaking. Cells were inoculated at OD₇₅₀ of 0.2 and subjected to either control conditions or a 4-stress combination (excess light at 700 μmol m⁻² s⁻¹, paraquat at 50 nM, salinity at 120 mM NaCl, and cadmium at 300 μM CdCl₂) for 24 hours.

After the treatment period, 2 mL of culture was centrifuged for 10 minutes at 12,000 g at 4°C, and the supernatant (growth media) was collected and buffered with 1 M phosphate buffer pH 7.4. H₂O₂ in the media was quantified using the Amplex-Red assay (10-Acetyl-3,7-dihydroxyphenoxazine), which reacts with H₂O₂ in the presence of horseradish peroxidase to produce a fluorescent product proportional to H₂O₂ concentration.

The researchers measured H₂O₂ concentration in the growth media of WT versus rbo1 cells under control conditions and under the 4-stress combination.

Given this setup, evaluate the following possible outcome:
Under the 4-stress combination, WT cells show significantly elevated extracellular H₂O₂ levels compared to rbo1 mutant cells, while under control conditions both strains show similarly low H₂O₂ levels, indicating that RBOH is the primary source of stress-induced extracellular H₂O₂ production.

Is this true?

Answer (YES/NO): NO